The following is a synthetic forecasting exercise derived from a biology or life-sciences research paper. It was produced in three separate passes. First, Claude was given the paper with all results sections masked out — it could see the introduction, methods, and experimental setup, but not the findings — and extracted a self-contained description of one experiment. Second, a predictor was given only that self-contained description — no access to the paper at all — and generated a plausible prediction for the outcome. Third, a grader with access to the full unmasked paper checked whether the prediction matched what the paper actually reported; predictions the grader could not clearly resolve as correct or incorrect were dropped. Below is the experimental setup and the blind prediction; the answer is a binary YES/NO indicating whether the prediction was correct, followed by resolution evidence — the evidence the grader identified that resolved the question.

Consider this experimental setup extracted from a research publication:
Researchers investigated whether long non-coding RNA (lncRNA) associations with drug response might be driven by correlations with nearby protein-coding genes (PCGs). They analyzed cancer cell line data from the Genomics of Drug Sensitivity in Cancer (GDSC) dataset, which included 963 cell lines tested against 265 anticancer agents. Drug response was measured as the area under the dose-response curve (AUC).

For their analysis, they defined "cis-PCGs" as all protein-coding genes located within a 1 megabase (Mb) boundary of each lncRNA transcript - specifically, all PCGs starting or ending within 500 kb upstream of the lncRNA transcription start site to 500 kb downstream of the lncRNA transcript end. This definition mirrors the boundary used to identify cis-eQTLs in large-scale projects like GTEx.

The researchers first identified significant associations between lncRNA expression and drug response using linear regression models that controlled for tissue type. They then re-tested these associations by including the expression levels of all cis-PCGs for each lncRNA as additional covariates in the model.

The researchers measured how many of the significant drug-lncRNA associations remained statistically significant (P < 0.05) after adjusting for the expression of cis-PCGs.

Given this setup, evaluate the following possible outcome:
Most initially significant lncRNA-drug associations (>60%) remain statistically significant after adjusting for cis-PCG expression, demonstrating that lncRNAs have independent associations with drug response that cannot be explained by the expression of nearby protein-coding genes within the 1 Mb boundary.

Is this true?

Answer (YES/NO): NO